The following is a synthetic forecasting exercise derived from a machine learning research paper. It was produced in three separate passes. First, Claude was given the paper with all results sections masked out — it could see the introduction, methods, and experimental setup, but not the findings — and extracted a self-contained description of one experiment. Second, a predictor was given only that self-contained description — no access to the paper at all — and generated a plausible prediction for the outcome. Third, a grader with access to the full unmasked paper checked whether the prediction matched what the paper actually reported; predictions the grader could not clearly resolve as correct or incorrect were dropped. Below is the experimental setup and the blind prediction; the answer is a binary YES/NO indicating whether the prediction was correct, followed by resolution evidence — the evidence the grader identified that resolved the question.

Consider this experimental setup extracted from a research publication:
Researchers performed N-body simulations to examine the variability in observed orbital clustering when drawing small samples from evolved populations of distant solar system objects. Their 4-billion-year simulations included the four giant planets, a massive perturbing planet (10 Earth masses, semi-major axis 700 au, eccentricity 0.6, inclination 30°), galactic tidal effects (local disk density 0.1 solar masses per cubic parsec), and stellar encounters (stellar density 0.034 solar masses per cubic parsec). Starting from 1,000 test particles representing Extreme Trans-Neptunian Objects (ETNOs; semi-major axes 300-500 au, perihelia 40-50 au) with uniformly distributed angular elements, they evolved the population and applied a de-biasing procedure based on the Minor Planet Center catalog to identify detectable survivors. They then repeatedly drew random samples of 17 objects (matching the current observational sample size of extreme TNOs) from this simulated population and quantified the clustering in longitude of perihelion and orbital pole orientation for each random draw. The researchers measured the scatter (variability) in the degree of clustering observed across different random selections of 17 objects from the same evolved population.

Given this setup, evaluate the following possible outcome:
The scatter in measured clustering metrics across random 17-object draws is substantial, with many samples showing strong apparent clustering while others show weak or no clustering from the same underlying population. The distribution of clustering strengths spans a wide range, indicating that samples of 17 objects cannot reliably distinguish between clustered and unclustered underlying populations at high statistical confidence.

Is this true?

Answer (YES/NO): YES